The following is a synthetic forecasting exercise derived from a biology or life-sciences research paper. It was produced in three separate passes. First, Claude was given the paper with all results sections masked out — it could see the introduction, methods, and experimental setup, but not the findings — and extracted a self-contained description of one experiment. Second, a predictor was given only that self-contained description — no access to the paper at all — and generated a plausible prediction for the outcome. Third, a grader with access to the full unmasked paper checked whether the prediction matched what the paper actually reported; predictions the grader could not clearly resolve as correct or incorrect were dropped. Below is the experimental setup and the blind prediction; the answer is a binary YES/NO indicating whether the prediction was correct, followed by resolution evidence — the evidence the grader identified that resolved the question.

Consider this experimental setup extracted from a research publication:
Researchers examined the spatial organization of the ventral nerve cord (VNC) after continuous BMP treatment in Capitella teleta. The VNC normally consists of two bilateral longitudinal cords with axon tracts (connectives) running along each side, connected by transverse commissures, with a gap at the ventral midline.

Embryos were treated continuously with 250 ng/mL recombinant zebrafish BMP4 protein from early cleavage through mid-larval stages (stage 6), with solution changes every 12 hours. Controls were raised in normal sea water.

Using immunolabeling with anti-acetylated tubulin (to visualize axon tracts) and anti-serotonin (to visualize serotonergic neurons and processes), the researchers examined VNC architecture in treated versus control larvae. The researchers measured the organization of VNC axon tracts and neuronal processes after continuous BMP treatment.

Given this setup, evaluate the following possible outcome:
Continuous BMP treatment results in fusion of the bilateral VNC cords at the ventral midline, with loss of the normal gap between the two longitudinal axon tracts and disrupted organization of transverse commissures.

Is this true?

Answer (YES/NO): YES